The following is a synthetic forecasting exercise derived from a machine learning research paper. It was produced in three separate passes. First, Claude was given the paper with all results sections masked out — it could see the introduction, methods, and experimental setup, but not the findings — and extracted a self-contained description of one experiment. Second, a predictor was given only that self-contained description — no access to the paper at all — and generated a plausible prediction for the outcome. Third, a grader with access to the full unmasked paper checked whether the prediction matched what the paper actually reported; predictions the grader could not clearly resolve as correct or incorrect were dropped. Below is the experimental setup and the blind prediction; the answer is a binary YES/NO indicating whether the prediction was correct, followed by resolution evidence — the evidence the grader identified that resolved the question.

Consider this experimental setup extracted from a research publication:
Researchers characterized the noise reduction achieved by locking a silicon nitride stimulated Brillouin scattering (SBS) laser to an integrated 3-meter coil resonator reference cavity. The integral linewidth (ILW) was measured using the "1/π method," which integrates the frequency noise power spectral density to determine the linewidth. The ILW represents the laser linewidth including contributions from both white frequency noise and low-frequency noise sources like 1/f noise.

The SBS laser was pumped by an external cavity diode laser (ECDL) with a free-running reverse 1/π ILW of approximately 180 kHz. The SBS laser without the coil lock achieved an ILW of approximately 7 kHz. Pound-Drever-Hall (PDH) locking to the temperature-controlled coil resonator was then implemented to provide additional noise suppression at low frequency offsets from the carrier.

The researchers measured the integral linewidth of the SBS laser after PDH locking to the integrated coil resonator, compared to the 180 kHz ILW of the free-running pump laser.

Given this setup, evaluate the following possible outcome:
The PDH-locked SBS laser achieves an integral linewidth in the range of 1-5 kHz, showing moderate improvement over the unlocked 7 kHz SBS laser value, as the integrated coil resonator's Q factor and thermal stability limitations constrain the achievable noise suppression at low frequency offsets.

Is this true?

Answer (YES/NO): NO